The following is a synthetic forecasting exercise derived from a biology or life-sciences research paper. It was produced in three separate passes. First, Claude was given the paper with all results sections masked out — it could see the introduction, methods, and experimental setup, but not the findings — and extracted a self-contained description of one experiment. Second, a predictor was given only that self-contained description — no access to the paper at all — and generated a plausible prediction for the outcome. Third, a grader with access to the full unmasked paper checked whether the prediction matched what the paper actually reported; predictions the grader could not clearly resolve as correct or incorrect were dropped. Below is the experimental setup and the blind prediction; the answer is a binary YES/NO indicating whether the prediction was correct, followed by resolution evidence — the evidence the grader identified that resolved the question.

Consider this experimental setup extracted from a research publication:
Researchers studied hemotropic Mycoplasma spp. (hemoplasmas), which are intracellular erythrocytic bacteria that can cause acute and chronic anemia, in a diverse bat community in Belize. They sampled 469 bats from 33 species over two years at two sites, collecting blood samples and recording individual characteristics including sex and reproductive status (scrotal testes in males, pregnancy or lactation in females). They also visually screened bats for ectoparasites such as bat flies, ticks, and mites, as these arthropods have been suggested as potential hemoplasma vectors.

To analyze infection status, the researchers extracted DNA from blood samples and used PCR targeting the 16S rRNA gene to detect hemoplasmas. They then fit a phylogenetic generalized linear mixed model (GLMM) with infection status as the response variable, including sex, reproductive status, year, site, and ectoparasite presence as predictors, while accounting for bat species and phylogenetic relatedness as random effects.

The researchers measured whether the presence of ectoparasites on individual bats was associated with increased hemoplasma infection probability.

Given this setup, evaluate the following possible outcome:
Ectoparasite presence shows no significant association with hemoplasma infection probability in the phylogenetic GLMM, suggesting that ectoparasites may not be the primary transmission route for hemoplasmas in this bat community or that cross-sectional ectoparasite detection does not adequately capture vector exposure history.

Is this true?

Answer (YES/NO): YES